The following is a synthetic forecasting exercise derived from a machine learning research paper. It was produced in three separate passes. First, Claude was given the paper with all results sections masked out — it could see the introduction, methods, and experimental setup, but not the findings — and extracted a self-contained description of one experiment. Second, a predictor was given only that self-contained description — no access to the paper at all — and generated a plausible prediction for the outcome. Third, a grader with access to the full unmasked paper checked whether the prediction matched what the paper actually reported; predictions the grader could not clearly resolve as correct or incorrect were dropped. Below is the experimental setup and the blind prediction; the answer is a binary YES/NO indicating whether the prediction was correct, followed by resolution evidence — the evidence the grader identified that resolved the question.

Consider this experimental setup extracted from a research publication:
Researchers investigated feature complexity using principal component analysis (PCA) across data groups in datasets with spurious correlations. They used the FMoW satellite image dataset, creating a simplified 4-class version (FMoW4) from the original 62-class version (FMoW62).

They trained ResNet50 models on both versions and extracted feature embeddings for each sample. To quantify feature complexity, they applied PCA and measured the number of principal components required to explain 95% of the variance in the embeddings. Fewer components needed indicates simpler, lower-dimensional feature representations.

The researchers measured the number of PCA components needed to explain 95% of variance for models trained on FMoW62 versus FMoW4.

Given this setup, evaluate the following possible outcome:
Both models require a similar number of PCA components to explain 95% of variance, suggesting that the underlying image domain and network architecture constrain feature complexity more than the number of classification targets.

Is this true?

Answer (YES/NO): NO